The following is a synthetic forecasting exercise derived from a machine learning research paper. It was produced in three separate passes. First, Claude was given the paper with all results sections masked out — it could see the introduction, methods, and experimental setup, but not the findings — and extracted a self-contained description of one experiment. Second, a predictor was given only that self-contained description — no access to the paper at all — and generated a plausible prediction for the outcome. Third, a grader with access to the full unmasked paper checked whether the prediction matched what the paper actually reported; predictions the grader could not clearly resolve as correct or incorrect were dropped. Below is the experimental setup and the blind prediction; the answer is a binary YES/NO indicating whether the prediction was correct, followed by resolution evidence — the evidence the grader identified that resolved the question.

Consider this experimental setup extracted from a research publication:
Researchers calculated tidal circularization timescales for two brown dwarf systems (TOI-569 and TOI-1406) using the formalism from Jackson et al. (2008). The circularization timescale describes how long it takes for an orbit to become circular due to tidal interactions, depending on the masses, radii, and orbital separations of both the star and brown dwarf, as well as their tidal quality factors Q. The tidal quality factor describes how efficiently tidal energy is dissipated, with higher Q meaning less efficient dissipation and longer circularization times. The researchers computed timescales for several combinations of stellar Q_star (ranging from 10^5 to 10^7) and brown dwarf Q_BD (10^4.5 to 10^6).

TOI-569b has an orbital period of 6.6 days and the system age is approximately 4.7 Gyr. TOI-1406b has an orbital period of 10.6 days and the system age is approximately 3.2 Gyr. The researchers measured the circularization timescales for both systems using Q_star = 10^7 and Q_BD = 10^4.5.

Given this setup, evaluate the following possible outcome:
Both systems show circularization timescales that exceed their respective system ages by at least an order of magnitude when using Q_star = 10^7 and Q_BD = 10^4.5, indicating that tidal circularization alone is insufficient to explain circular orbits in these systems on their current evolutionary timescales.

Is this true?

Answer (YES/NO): NO